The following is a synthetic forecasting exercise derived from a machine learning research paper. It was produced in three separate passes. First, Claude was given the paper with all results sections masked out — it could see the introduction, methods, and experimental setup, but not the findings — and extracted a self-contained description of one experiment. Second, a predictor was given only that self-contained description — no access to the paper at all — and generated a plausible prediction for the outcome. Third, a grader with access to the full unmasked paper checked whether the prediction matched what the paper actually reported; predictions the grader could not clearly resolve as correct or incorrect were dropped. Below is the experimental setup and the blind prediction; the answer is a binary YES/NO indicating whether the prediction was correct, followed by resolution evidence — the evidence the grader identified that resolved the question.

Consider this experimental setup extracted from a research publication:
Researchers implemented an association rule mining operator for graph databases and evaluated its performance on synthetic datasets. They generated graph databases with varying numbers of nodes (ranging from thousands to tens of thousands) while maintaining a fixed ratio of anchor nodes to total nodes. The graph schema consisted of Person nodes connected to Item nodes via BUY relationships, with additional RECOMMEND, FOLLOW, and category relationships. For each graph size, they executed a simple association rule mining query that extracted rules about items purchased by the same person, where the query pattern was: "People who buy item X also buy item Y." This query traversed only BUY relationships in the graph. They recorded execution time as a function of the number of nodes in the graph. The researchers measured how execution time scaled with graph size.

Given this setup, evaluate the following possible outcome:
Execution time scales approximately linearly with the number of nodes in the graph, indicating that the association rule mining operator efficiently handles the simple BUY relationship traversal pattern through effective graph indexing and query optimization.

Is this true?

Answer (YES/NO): YES